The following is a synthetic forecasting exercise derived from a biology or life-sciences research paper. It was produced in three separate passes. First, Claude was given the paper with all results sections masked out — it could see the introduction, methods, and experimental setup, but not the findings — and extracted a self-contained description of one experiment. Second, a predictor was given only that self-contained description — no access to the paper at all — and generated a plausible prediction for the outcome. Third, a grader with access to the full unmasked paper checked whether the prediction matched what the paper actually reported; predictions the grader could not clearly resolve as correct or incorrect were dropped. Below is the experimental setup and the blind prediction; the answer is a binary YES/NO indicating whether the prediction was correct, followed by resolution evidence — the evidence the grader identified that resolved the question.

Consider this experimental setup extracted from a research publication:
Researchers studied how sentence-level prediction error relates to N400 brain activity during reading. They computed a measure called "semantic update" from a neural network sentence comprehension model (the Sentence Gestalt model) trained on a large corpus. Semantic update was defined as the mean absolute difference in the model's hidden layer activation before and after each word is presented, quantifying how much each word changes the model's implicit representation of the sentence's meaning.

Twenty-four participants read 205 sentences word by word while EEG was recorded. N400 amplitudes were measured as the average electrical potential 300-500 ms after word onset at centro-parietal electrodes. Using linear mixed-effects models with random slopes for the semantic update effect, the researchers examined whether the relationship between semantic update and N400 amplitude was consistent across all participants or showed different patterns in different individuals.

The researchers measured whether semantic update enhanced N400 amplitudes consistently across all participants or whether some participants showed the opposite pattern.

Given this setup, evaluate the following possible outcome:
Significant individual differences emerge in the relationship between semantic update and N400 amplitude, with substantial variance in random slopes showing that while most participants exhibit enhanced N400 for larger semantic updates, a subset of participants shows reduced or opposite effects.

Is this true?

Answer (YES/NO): NO